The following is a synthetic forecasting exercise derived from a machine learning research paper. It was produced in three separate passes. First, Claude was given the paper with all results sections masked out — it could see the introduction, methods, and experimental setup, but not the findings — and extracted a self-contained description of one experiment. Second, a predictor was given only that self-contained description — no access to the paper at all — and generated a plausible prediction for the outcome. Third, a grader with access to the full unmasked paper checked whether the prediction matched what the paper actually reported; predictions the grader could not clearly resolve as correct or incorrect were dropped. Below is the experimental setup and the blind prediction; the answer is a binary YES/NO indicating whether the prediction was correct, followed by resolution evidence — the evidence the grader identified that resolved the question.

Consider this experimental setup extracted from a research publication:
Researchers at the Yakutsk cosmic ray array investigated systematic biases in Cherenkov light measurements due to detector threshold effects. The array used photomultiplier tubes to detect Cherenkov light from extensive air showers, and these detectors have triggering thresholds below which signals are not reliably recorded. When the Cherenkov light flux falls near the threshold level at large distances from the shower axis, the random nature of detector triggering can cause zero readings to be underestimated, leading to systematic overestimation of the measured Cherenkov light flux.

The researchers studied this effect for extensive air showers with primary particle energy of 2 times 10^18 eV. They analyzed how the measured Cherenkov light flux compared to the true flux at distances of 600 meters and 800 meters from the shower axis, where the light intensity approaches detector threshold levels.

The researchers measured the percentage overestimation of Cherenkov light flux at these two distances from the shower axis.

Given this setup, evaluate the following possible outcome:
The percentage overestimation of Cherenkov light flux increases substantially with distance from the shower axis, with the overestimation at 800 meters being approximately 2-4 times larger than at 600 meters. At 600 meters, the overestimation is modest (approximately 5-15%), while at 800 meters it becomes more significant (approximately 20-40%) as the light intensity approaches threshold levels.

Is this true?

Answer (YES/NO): YES